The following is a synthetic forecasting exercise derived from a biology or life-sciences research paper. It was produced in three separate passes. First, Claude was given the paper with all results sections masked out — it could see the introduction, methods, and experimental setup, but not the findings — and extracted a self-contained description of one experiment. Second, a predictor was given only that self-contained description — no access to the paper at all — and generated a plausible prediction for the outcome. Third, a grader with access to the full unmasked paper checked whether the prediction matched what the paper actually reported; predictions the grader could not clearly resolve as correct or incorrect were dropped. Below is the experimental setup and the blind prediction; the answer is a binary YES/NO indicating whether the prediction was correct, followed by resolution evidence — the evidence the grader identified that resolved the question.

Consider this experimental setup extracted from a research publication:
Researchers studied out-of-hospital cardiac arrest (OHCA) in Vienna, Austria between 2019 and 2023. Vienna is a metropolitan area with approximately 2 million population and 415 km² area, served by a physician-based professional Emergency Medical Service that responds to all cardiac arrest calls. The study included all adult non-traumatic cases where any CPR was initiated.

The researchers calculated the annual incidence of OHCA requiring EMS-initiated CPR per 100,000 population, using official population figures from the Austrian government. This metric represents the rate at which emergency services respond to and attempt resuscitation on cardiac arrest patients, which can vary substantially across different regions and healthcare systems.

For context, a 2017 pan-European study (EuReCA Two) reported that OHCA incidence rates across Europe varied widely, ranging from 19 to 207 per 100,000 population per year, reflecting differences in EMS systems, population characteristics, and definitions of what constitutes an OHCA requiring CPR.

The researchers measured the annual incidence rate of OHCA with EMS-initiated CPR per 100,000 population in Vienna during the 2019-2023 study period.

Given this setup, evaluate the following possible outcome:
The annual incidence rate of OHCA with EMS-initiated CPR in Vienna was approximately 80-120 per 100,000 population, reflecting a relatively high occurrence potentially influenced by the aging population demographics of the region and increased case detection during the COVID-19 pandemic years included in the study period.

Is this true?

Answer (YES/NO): NO